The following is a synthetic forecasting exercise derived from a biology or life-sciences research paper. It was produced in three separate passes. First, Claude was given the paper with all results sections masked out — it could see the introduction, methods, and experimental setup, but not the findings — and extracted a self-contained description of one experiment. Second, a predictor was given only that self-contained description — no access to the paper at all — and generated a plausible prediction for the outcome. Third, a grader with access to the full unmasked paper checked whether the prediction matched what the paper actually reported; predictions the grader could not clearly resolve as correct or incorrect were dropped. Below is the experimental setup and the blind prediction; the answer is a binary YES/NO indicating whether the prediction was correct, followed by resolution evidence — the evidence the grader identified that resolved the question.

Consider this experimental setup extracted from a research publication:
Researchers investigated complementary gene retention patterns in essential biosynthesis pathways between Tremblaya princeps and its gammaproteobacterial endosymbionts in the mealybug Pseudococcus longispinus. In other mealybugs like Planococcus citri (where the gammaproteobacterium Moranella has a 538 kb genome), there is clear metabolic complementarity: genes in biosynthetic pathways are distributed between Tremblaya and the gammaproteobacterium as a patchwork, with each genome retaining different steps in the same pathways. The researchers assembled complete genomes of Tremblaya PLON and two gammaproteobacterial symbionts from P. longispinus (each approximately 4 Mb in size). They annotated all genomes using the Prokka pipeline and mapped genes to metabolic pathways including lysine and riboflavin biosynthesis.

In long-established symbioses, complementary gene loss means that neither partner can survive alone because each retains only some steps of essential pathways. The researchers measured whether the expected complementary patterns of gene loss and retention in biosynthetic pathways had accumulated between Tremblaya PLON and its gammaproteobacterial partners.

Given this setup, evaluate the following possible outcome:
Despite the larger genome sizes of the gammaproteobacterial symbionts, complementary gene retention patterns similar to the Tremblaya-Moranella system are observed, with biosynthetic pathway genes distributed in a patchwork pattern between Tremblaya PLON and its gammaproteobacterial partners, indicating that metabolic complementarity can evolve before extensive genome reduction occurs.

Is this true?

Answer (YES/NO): NO